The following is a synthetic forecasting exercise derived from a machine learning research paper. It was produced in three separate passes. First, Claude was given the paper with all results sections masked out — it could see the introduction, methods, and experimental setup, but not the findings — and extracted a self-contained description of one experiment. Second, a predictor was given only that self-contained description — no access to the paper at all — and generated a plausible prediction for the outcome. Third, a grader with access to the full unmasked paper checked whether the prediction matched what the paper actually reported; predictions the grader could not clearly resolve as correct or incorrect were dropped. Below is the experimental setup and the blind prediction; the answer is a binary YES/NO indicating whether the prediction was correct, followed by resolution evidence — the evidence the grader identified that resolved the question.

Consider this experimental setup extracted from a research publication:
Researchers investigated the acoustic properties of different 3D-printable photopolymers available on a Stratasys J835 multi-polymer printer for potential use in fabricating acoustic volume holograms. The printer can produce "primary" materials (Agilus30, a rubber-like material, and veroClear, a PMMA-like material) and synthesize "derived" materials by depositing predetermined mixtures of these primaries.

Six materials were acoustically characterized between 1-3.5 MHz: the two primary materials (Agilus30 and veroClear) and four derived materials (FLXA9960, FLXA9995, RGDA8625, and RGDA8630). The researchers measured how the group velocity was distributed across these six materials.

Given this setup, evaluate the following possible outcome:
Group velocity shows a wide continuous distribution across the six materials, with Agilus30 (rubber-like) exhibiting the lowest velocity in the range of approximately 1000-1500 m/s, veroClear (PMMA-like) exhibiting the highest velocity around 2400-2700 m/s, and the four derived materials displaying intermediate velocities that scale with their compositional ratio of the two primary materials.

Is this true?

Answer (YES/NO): NO